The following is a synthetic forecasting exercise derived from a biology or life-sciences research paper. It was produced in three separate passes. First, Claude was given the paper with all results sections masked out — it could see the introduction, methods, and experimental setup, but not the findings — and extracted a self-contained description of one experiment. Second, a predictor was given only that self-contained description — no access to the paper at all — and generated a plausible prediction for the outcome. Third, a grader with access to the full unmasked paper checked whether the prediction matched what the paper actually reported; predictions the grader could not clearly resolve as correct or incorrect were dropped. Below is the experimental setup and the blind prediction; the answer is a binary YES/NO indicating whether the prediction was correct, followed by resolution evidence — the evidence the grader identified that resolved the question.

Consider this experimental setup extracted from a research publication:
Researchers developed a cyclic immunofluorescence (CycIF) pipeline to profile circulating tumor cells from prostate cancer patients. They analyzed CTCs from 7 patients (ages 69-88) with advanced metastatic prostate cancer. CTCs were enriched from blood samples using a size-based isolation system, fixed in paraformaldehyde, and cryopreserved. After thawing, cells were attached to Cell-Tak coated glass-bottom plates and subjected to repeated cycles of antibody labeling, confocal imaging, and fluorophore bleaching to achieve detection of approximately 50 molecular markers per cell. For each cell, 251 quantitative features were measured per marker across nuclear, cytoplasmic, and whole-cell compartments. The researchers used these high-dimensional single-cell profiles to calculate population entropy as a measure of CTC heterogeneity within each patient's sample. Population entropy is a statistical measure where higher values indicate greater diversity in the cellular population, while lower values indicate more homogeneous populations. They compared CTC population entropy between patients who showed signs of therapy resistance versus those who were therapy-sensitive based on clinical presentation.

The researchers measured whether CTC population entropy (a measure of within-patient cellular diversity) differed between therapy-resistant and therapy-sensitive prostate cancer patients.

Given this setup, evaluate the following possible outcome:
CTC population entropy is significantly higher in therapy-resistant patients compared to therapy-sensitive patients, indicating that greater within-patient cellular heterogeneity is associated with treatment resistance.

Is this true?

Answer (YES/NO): NO